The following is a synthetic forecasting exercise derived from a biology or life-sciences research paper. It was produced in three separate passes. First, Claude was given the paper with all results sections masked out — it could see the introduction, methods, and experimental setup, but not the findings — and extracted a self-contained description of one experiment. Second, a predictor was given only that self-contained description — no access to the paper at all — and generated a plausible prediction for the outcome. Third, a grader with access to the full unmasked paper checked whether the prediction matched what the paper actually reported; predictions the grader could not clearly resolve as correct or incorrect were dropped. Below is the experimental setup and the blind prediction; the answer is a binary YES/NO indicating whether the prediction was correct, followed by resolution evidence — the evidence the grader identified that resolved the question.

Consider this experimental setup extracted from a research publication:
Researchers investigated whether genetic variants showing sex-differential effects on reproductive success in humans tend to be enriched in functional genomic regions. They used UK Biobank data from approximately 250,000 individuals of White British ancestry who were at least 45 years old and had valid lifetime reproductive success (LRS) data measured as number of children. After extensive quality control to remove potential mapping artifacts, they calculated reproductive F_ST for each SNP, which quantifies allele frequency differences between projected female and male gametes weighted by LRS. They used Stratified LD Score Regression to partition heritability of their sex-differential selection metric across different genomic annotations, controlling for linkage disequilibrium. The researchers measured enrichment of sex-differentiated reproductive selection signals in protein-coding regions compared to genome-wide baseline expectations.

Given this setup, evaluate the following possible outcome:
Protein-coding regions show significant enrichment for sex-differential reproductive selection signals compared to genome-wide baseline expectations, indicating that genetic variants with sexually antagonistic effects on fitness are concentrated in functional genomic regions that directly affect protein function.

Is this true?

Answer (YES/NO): NO